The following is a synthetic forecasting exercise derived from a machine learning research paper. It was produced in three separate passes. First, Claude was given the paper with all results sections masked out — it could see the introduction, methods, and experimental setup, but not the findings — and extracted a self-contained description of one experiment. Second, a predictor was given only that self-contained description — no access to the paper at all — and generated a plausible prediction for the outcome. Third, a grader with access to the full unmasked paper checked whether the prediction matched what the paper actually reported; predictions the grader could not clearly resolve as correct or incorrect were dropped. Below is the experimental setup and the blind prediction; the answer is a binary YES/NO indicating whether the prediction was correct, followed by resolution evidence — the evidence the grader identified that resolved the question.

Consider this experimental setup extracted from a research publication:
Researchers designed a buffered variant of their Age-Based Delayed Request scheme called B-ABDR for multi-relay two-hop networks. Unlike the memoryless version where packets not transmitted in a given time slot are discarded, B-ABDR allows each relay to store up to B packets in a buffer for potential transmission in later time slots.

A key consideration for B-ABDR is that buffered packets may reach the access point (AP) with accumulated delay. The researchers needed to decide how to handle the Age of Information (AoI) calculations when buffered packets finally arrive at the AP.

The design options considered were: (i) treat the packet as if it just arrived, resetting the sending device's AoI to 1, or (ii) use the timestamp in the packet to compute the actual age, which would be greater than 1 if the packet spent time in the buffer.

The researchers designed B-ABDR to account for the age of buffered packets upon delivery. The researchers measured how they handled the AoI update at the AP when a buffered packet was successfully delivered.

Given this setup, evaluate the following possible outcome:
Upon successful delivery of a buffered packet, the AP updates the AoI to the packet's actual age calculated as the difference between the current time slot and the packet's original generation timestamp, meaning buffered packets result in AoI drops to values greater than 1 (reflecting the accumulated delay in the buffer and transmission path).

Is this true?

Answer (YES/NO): YES